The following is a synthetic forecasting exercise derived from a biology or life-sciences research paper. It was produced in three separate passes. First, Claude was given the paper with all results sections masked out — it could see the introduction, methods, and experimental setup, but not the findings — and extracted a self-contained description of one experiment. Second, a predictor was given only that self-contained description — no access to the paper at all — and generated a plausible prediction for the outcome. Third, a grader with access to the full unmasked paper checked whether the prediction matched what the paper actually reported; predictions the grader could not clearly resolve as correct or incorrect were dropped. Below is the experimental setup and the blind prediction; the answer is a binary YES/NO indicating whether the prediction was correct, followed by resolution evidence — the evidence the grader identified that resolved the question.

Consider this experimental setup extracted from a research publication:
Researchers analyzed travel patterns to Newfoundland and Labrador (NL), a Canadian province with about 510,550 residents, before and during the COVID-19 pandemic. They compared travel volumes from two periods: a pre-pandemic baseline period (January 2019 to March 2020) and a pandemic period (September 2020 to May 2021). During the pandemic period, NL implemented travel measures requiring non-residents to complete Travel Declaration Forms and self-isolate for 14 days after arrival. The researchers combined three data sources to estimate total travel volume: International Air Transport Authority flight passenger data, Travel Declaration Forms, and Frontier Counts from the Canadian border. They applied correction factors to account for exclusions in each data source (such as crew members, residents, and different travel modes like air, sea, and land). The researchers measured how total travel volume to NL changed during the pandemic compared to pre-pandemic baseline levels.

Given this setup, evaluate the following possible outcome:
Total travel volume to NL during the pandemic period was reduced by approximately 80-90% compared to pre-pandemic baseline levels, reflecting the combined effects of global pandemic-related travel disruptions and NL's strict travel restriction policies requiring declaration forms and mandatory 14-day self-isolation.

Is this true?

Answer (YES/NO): YES